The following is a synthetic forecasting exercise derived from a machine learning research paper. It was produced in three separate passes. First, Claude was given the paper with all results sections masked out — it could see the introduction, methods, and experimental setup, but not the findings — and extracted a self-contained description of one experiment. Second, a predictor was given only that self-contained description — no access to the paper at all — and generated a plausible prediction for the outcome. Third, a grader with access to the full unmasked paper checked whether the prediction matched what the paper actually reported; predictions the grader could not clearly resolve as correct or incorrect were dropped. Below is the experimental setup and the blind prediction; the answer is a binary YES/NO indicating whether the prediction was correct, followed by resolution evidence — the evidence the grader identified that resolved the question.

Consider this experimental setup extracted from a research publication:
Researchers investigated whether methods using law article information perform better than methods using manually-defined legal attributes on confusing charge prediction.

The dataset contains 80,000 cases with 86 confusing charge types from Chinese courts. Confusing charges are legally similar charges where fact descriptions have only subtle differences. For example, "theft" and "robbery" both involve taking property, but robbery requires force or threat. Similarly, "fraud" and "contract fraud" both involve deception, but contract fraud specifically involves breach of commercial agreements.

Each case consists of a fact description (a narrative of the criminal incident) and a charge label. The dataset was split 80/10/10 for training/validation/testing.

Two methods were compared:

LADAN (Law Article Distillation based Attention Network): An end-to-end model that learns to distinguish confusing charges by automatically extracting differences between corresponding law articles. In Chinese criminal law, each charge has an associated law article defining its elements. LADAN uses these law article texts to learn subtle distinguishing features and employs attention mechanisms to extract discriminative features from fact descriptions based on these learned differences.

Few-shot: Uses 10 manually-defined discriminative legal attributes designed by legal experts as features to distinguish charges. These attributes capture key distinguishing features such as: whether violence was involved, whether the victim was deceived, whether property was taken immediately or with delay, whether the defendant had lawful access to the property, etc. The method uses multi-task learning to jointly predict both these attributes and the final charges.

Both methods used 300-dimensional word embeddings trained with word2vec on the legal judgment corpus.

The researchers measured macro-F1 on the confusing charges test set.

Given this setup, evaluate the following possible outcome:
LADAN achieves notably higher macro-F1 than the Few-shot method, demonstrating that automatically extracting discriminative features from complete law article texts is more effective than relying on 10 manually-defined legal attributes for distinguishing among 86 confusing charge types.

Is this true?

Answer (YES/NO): YES